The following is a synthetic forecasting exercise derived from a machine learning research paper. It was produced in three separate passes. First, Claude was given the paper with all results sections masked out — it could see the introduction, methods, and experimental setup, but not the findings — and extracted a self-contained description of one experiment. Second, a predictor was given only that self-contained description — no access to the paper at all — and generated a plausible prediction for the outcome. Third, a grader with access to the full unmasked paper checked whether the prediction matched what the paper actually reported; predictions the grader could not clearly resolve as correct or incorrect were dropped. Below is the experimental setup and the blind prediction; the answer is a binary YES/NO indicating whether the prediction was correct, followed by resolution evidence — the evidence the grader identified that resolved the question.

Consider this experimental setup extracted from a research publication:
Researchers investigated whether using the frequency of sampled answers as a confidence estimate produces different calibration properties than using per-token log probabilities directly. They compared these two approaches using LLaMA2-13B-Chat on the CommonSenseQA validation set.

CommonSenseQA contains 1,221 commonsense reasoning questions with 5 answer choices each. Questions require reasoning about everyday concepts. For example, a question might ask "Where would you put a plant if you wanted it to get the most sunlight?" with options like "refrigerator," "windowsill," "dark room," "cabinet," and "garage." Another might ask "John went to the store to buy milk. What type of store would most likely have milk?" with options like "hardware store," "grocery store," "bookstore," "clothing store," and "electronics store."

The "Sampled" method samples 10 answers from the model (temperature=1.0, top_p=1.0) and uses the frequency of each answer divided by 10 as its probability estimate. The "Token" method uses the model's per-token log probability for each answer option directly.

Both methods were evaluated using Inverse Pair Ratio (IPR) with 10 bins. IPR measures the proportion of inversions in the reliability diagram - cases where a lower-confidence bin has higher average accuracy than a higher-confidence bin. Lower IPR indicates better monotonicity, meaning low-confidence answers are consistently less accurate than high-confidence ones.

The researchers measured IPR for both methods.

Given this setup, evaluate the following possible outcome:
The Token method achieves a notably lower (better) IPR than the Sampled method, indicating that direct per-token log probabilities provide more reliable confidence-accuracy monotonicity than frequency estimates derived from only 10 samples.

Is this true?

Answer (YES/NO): NO